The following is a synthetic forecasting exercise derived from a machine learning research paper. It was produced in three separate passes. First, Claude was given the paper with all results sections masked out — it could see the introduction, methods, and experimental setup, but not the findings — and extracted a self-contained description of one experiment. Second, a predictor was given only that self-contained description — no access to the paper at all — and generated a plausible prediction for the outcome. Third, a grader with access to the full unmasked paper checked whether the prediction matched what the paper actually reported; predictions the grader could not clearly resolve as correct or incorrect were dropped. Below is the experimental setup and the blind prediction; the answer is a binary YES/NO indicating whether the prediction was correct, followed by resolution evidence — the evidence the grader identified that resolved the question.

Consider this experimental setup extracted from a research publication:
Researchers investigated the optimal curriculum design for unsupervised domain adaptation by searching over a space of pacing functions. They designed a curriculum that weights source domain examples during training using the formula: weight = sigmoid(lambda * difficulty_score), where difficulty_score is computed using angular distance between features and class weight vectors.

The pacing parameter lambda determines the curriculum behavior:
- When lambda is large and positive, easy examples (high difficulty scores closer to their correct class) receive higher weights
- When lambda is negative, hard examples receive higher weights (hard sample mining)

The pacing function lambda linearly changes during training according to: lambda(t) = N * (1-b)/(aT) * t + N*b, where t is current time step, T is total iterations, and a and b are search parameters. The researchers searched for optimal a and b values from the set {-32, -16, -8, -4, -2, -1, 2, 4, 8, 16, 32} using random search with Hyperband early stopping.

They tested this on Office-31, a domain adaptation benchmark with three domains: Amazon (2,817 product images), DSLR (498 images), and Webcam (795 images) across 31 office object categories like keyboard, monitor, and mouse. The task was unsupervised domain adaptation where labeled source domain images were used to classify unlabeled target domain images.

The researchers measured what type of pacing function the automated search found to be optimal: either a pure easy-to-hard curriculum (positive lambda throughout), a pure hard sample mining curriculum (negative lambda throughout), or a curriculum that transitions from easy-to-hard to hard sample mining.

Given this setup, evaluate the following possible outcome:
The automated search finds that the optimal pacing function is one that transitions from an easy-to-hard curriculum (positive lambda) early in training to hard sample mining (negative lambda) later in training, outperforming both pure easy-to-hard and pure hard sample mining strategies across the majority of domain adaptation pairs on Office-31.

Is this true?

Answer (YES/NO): YES